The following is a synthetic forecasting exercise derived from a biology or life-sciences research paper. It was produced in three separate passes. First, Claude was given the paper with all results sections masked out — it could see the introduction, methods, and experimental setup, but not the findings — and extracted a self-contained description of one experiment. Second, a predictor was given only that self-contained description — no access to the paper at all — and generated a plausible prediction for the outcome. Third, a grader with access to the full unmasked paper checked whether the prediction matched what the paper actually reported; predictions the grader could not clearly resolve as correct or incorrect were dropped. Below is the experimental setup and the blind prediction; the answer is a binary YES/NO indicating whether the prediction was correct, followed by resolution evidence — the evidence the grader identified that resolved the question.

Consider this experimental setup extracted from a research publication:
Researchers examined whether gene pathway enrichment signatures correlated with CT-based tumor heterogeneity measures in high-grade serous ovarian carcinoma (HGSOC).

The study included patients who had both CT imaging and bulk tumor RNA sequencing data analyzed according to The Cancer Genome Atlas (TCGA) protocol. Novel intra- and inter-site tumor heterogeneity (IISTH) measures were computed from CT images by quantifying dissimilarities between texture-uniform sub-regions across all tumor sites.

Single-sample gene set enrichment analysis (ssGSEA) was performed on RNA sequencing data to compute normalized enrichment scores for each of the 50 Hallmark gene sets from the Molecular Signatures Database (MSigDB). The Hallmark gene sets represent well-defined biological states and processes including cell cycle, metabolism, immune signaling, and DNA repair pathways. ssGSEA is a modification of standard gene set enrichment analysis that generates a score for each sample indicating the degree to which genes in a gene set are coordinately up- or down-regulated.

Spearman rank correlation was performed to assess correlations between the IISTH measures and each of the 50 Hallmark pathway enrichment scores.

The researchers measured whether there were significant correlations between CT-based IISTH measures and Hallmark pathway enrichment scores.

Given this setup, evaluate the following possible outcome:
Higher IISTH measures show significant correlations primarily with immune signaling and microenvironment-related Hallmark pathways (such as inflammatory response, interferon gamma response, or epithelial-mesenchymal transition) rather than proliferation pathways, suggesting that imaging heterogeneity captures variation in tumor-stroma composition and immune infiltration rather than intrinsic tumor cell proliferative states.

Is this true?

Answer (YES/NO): NO